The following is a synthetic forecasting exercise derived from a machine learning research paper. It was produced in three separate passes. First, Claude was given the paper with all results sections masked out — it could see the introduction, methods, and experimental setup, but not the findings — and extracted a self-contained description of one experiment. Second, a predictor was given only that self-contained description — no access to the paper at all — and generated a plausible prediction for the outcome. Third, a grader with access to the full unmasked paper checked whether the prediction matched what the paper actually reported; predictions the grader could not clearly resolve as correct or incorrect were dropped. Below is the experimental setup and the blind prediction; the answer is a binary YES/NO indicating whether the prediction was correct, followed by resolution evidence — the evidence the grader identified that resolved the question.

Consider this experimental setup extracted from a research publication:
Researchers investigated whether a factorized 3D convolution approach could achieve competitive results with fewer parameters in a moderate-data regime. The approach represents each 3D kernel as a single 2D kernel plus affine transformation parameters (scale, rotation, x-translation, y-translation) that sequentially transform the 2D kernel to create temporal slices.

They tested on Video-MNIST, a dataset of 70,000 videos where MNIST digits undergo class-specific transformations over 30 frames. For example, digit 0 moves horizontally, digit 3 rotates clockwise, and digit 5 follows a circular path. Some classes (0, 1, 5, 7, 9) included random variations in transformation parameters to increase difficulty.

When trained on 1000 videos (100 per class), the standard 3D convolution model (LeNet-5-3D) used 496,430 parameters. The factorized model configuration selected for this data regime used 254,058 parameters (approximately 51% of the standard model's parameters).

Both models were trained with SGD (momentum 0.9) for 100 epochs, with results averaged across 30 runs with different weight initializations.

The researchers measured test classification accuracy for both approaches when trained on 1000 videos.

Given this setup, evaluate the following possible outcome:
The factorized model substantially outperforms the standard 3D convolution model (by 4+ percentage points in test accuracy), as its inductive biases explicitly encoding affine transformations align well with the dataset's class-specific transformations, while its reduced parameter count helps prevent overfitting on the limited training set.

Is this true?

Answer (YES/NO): NO